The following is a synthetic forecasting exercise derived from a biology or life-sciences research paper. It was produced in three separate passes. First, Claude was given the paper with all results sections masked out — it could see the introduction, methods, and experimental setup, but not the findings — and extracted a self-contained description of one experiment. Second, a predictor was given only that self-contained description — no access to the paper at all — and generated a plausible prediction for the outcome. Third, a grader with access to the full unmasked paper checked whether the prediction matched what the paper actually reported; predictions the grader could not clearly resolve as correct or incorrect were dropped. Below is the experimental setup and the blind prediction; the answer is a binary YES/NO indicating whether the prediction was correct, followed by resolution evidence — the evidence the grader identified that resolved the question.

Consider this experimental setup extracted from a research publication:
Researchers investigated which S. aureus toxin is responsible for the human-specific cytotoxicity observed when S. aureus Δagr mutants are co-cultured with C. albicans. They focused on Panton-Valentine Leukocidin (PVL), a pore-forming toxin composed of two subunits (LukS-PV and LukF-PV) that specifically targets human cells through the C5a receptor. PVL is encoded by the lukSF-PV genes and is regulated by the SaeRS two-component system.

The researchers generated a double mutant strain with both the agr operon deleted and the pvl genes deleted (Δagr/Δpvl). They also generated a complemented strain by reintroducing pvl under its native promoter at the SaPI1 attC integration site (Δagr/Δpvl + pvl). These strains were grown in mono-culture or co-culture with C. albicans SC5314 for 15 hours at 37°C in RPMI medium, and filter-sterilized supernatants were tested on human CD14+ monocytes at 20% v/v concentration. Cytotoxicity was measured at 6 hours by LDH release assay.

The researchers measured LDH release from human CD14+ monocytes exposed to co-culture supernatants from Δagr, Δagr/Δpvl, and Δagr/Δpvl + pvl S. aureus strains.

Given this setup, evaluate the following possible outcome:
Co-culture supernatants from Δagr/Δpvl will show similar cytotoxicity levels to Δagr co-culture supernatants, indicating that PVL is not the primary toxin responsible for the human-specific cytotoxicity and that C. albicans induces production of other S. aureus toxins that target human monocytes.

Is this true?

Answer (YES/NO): NO